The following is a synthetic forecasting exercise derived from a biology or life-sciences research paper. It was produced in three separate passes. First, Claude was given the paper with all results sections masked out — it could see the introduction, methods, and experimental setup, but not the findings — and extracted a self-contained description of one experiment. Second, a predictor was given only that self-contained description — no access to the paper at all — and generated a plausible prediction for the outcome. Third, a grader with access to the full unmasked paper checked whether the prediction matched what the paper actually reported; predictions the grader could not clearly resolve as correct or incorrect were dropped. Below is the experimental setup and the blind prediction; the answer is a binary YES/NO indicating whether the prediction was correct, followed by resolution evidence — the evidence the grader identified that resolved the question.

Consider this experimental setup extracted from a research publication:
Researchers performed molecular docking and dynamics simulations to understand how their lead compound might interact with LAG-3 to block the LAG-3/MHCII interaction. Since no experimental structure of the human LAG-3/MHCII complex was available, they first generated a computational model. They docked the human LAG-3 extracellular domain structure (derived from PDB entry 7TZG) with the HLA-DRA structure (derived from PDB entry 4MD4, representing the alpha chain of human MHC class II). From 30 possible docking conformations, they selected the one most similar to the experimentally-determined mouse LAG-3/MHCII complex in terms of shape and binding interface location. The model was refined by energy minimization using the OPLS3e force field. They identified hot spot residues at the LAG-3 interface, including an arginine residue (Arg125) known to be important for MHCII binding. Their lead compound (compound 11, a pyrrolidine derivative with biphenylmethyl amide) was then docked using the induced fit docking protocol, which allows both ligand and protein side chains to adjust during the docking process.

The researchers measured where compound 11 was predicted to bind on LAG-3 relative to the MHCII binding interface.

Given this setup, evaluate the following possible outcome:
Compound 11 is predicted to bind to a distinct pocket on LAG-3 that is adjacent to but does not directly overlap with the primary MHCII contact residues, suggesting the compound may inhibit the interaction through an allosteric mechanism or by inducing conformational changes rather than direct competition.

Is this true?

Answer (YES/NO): NO